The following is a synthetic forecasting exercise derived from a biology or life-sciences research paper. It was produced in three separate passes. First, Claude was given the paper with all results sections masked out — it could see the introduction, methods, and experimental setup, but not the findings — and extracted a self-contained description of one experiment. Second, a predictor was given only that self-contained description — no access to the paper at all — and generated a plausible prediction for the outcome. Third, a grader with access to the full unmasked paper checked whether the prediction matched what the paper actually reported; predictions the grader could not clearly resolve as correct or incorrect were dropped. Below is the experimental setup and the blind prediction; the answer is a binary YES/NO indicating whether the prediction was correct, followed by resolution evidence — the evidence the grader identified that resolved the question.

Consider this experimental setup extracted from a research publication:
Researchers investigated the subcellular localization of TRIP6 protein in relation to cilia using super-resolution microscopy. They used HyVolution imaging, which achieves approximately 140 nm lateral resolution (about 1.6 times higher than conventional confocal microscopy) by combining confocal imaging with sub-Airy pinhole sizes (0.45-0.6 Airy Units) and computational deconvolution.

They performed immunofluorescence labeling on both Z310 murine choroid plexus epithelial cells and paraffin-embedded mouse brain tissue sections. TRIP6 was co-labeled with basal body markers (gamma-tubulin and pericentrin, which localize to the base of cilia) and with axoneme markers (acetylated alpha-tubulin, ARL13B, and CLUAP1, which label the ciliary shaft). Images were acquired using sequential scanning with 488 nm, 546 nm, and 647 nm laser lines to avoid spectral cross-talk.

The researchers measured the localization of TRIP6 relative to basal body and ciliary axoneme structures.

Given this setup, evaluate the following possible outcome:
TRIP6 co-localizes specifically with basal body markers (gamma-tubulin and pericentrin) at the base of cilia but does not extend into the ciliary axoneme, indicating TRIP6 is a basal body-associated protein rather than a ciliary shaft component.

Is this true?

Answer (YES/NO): NO